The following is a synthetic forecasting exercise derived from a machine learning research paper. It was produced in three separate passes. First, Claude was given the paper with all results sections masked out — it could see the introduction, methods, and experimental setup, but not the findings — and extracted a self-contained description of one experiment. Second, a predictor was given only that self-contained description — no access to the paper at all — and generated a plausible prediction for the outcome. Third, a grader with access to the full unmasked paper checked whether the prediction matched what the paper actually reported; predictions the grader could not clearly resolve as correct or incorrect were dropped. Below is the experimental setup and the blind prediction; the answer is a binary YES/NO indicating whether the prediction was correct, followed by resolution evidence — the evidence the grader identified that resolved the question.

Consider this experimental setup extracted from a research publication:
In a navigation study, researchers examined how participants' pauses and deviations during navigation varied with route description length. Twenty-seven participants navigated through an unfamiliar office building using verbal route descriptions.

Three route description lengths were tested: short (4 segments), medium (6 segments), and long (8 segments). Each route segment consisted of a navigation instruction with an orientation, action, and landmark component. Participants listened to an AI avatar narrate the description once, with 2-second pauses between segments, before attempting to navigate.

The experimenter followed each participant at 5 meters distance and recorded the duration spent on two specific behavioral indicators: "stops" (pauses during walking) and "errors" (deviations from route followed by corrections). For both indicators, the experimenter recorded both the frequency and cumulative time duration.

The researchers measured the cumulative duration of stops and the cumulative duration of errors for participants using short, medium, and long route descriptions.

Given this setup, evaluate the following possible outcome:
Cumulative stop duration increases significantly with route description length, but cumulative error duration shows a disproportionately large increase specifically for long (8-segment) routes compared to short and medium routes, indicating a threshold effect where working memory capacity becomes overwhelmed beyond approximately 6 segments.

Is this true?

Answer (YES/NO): NO